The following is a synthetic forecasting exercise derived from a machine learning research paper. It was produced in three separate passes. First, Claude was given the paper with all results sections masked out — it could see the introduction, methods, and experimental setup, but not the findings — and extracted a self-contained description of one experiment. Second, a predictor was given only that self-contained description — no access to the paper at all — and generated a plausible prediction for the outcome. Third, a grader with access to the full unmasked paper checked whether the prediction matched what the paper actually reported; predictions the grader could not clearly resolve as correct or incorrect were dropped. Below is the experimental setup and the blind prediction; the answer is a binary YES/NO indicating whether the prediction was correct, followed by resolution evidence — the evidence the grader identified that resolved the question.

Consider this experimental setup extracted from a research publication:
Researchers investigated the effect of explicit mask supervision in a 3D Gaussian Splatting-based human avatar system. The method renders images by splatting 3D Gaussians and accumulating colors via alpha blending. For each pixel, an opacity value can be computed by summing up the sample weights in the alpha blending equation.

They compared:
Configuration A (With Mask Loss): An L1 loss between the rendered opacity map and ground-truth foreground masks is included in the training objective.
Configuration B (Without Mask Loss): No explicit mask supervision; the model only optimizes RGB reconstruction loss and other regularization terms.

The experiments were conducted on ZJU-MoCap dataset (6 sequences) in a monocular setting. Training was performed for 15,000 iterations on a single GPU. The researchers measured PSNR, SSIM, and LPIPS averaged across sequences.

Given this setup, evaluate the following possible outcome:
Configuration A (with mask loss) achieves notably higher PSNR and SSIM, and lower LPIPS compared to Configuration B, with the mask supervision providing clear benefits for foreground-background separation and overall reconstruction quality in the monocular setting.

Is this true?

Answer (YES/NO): NO